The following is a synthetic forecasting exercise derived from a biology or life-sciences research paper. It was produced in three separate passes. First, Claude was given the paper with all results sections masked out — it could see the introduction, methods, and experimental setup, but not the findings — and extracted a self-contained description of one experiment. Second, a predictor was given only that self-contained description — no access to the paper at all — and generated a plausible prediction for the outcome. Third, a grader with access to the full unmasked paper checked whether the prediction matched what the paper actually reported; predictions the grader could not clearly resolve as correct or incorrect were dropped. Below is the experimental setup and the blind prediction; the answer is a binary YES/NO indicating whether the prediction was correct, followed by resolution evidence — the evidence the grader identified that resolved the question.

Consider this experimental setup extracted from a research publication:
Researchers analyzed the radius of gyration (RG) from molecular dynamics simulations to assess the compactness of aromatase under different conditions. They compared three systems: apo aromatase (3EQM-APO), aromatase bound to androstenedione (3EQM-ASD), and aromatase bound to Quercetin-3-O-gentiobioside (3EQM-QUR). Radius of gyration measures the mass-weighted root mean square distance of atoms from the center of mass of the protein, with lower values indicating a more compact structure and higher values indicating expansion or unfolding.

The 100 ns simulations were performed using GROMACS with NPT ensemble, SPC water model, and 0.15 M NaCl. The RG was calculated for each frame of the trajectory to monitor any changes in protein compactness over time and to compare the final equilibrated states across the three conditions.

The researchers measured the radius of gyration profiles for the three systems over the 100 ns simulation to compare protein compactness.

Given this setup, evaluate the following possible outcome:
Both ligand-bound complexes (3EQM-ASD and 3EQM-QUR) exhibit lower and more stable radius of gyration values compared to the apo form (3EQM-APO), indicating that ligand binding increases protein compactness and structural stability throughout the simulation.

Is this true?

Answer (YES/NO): NO